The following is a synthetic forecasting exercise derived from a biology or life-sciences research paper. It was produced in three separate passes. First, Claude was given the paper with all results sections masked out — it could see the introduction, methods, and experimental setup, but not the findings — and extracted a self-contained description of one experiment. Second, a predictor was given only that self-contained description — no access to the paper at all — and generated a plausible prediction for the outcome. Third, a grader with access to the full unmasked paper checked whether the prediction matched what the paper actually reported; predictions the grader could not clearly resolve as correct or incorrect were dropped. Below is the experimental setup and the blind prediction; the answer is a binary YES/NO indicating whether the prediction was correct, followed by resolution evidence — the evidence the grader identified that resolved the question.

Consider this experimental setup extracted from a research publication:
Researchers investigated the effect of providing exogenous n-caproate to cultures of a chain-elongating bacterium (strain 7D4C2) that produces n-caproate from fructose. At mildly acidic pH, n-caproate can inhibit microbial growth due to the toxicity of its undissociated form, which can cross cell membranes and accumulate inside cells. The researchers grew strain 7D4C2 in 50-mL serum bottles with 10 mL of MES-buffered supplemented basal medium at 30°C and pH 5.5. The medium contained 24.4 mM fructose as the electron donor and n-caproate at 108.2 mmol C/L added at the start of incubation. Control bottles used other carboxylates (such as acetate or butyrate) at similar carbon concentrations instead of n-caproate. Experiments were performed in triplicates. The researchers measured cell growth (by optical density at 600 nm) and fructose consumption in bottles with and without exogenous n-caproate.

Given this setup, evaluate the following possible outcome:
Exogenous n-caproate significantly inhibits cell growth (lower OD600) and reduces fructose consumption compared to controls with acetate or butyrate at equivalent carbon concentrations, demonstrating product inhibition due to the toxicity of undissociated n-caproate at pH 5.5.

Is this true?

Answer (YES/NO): YES